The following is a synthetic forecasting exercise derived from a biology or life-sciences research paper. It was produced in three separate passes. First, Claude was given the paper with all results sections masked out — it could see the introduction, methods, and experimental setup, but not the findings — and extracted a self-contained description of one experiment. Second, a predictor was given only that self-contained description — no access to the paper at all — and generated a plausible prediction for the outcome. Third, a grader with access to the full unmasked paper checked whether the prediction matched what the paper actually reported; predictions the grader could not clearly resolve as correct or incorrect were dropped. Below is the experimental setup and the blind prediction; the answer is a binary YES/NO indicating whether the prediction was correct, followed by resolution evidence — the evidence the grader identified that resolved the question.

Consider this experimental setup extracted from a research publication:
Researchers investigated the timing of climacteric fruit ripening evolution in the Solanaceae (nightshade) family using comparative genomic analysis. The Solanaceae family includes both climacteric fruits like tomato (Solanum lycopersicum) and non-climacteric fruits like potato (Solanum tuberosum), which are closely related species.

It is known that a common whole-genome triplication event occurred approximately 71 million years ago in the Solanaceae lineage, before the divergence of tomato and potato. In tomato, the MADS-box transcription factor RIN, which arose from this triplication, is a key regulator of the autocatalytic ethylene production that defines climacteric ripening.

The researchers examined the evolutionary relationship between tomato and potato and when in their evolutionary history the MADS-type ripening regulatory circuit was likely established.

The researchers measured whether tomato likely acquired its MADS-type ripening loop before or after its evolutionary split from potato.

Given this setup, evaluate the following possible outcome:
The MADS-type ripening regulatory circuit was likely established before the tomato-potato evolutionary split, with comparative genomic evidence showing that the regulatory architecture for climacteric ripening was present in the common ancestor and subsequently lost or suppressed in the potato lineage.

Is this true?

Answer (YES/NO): NO